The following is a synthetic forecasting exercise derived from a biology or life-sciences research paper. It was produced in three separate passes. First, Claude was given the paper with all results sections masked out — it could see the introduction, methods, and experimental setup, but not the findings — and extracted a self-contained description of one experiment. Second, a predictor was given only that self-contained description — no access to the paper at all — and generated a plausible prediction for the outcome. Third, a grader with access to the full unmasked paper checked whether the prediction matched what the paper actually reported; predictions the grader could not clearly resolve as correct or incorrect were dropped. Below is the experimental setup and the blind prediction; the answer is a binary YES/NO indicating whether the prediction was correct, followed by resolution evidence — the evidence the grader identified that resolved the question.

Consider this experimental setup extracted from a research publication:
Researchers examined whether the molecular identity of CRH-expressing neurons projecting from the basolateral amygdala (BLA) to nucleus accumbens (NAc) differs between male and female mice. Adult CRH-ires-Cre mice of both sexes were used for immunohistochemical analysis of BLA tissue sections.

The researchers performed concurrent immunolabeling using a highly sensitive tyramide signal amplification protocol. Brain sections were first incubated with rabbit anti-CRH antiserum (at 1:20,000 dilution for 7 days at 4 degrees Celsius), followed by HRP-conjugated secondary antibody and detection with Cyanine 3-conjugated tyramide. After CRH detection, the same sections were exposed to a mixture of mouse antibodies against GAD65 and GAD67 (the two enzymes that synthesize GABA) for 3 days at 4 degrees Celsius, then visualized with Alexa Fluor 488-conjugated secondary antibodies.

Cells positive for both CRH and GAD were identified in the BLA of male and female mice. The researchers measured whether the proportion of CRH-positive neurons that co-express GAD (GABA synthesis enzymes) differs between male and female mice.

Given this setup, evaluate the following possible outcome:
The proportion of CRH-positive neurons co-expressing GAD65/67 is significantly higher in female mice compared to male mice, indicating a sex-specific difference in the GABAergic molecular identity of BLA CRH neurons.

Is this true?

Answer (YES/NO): NO